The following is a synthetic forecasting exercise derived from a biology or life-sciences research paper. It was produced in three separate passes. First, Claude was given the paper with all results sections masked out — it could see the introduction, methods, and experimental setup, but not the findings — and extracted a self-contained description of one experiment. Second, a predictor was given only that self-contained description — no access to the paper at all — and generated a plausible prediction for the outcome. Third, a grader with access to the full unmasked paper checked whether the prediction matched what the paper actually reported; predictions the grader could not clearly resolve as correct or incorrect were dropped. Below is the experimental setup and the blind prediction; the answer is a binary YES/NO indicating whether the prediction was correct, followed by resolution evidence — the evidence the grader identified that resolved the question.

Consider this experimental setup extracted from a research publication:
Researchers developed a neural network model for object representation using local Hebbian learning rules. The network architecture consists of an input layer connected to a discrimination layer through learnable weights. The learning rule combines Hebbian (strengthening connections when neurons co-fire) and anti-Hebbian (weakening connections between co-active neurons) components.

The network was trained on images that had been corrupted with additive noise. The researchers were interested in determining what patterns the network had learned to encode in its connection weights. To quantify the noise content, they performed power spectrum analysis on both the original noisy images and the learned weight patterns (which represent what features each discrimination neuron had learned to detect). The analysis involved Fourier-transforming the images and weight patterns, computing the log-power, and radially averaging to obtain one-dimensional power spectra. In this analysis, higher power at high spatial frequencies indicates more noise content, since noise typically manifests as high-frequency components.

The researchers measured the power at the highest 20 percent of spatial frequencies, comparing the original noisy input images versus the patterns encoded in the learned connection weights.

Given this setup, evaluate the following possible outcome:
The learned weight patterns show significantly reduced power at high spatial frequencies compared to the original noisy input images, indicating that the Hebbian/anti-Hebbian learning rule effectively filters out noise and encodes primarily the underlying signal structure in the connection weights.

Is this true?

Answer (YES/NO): YES